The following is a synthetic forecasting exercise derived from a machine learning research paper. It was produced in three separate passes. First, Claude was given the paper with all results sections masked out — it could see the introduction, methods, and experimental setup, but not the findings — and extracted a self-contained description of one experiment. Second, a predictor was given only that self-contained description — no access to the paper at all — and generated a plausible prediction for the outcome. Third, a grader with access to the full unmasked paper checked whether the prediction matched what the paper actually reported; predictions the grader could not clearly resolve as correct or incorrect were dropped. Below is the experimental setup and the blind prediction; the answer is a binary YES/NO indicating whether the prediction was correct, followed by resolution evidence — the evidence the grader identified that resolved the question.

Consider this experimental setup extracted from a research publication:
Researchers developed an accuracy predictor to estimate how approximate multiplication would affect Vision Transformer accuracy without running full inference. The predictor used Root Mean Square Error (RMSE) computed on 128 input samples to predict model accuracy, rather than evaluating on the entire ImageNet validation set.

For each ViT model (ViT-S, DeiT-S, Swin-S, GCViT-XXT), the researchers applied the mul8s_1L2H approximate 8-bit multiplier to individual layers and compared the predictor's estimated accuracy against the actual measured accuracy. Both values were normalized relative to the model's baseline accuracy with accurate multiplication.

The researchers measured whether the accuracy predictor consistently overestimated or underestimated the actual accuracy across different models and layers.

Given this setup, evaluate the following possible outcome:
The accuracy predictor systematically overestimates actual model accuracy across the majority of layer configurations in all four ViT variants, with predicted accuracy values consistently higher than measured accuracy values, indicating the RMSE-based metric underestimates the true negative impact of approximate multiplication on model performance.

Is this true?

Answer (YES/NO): NO